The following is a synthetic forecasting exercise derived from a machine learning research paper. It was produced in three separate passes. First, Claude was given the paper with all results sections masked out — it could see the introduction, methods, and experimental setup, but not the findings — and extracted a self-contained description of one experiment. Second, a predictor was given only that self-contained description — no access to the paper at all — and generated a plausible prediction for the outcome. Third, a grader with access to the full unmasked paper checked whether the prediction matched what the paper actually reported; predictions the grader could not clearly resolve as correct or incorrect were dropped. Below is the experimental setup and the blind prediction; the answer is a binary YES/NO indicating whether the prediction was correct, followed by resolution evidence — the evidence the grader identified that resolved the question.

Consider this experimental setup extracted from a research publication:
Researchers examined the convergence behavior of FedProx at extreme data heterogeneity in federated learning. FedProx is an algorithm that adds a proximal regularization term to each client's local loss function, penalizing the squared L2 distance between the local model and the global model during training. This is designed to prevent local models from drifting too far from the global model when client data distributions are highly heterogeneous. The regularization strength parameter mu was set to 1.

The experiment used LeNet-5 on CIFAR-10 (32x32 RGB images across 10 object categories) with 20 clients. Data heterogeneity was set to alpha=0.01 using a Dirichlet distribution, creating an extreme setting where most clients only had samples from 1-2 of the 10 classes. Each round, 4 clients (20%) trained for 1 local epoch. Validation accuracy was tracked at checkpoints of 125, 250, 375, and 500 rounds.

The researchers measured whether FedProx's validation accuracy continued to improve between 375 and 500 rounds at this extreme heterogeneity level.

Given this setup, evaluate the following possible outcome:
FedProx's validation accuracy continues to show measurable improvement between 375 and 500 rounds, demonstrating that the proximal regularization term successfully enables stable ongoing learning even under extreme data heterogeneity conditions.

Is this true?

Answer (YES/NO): NO